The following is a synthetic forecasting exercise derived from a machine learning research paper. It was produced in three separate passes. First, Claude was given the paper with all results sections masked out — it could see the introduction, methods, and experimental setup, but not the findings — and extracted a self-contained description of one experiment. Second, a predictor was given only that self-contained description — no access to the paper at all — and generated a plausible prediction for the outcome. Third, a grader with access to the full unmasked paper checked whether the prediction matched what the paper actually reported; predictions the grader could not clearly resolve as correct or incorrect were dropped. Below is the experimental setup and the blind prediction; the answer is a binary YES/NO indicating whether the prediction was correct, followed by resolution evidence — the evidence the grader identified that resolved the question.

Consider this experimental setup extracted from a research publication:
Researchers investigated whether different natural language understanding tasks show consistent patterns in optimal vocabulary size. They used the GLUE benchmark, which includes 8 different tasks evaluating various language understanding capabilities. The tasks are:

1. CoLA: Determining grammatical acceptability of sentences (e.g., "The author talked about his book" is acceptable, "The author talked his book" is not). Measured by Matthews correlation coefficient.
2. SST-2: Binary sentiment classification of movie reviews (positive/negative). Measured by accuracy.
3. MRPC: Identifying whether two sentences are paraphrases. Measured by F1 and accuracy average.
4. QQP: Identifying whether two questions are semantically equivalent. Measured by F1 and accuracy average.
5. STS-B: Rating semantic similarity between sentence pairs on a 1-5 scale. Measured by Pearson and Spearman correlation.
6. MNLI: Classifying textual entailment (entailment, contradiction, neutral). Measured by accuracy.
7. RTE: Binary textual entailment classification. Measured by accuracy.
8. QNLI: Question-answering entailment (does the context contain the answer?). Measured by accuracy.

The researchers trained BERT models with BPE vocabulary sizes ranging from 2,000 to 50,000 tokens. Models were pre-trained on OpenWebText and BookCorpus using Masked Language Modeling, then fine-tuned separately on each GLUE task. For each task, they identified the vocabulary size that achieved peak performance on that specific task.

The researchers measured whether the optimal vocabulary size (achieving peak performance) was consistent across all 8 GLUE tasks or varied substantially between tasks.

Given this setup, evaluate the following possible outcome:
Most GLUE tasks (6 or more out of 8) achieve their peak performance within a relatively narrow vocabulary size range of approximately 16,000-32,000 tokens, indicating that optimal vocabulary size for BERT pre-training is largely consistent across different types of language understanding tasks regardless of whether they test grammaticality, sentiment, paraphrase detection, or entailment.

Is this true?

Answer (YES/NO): NO